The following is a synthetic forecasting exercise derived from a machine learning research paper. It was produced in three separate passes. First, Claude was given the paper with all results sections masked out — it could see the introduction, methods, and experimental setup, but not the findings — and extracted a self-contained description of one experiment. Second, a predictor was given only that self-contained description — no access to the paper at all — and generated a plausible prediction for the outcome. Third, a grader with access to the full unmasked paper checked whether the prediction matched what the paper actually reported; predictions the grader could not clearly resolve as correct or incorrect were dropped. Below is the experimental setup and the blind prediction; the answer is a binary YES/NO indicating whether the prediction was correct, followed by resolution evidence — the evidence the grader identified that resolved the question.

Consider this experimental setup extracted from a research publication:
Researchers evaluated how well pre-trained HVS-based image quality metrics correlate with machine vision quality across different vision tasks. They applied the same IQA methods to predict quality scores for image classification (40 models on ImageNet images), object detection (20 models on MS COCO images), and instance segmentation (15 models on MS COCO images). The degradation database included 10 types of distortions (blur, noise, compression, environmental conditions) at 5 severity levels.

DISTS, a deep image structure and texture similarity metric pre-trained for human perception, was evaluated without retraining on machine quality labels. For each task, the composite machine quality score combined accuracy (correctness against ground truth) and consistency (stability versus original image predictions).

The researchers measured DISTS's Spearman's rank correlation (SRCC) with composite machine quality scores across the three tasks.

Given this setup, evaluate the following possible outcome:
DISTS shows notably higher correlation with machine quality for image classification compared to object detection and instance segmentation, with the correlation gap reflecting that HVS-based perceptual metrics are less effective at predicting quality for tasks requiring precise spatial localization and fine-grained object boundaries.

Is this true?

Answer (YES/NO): NO